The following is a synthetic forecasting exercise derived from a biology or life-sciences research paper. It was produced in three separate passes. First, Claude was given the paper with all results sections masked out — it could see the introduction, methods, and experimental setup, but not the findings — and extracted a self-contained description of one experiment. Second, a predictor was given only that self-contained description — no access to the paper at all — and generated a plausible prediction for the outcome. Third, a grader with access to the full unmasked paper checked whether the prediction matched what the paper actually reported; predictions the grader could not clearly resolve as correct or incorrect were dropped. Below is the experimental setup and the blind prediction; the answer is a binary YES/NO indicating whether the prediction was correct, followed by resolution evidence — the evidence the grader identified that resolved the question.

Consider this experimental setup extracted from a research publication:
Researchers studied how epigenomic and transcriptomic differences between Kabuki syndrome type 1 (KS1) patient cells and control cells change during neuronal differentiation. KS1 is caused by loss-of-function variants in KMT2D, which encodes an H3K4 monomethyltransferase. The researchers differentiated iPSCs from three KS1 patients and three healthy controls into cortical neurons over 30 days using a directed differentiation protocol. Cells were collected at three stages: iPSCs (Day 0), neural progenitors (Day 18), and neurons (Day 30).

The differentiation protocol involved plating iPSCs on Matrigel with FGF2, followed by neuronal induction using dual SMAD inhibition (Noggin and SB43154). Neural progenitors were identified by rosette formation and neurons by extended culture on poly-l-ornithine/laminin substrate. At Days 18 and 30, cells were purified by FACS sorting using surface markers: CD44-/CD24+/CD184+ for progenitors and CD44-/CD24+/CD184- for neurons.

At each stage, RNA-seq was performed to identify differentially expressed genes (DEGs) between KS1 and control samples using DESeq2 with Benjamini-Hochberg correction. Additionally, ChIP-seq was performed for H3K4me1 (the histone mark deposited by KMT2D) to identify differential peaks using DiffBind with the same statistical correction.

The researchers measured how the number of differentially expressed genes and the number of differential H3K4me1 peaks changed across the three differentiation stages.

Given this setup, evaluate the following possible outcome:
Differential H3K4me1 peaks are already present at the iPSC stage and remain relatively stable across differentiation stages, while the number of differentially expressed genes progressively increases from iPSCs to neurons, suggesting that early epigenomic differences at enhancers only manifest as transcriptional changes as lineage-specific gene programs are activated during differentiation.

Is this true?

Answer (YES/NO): NO